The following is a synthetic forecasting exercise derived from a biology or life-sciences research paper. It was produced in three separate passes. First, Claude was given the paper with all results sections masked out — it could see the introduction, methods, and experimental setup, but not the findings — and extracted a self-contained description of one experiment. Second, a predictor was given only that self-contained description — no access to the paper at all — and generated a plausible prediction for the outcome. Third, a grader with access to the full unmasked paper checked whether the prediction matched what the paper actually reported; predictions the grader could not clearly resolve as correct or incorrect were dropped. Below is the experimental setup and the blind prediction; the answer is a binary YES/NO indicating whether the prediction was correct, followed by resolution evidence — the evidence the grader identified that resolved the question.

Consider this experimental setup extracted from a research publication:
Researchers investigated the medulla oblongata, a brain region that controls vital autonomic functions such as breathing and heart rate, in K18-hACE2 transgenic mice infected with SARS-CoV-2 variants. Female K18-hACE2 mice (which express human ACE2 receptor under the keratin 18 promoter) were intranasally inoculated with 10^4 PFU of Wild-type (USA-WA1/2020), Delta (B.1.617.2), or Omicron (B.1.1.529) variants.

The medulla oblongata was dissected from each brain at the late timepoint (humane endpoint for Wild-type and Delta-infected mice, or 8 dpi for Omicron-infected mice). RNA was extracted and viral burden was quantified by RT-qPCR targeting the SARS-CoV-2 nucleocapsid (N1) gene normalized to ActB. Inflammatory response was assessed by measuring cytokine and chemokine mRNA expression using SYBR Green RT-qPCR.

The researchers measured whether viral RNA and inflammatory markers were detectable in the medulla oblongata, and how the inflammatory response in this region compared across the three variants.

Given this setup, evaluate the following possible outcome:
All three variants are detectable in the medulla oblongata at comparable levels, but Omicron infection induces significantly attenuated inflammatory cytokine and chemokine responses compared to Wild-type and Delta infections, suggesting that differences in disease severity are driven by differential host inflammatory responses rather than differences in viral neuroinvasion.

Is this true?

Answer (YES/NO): NO